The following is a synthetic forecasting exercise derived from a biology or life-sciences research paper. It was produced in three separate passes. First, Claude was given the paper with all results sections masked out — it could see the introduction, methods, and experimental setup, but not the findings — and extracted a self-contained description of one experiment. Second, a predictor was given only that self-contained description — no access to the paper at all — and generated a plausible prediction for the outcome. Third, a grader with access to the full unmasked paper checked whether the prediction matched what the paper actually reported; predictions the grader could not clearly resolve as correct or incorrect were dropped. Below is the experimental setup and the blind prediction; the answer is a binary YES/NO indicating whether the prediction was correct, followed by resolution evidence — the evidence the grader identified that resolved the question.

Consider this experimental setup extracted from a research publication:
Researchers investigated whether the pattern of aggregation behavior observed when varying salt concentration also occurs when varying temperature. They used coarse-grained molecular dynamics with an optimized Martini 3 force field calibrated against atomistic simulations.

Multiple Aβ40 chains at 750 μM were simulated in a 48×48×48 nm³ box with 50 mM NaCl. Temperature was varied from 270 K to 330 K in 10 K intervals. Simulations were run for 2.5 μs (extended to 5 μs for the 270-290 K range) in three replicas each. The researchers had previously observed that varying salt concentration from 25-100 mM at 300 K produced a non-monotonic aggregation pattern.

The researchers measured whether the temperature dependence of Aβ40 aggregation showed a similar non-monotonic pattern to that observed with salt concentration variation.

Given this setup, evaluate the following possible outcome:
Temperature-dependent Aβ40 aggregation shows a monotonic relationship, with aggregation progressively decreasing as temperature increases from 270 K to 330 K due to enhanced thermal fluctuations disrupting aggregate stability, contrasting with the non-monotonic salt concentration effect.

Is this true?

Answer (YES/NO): NO